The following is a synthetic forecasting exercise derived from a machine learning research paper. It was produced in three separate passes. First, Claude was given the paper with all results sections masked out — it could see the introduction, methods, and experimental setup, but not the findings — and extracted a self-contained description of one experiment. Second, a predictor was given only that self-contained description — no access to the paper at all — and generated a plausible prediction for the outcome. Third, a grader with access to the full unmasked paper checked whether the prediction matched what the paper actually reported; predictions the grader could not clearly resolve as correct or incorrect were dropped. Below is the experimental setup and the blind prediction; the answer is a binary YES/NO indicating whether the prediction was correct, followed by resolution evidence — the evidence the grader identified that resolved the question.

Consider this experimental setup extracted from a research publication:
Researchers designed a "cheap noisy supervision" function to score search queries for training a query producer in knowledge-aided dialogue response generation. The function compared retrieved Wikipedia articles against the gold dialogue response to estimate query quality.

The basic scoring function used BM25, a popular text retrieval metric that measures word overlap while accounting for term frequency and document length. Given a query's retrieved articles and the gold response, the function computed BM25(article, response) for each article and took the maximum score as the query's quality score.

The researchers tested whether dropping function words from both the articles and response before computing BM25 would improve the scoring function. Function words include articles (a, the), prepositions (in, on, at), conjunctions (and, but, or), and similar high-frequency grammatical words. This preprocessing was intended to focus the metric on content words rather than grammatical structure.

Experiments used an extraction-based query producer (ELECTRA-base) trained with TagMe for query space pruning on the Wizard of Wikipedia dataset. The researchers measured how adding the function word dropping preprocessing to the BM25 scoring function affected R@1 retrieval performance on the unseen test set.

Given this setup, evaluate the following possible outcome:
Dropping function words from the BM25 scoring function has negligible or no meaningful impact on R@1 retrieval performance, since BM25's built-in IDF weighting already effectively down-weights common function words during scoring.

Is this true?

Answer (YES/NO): NO